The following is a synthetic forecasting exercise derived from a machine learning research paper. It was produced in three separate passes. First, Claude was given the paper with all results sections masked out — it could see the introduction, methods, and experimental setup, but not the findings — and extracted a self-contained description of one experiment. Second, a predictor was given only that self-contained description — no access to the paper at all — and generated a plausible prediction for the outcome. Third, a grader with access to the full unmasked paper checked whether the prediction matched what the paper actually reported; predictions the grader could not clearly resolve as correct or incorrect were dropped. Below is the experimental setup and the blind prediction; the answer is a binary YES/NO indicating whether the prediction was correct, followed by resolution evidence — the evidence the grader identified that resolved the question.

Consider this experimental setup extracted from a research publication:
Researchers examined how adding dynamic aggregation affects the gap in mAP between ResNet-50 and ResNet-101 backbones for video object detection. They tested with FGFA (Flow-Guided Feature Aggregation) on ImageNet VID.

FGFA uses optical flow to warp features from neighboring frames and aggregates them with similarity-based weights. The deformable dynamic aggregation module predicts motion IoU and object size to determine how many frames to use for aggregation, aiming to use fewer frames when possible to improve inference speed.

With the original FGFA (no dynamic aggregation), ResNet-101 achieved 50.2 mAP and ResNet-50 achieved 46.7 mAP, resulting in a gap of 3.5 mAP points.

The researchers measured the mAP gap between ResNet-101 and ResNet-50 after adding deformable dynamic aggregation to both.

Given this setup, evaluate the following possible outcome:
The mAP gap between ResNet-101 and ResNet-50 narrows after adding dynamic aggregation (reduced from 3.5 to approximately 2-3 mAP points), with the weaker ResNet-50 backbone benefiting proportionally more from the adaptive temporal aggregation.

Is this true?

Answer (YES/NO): NO